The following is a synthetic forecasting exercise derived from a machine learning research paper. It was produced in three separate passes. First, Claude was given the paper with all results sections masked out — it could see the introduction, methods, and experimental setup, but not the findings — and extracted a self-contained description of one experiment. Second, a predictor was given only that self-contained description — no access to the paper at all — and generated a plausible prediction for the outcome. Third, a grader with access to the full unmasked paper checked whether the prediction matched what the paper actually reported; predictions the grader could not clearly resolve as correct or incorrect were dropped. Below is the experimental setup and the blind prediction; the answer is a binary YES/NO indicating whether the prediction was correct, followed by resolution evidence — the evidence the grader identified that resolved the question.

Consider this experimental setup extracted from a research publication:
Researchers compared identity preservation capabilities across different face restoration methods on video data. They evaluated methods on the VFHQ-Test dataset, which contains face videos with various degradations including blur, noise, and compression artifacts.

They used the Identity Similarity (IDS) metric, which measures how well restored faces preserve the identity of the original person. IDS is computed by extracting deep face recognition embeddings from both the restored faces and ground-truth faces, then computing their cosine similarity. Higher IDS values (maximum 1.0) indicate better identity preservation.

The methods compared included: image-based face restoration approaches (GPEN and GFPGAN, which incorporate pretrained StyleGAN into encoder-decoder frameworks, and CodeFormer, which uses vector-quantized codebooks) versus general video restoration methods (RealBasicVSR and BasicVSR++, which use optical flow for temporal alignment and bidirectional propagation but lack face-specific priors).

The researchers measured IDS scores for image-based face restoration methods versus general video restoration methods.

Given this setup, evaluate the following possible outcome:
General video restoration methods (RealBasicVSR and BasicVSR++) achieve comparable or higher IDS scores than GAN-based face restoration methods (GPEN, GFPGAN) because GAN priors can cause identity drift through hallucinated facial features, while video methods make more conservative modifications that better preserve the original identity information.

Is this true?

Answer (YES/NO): NO